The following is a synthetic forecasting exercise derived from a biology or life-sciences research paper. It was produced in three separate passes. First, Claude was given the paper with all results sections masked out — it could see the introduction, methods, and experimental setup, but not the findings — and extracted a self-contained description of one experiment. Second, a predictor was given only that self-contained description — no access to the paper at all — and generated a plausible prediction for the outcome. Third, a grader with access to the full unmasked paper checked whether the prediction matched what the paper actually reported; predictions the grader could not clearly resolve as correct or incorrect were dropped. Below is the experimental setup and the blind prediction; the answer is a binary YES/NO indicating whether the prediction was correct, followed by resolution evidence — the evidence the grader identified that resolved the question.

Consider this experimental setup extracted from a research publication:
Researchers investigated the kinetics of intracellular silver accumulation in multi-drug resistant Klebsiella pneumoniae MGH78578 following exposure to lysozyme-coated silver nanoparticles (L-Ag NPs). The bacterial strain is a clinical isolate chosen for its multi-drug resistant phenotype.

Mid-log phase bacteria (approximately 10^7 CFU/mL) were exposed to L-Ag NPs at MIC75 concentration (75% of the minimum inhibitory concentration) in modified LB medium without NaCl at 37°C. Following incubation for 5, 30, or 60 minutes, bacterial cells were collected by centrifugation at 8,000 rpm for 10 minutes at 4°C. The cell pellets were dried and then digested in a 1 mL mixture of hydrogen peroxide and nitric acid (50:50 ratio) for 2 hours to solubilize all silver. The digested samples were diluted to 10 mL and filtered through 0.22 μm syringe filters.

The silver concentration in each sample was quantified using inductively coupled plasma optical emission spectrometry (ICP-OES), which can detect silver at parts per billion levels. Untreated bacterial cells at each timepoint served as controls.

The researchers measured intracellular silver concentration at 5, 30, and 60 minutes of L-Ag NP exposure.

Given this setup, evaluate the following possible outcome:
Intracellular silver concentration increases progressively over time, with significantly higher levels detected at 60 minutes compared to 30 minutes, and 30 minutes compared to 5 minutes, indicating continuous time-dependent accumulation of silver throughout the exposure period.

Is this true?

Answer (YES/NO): YES